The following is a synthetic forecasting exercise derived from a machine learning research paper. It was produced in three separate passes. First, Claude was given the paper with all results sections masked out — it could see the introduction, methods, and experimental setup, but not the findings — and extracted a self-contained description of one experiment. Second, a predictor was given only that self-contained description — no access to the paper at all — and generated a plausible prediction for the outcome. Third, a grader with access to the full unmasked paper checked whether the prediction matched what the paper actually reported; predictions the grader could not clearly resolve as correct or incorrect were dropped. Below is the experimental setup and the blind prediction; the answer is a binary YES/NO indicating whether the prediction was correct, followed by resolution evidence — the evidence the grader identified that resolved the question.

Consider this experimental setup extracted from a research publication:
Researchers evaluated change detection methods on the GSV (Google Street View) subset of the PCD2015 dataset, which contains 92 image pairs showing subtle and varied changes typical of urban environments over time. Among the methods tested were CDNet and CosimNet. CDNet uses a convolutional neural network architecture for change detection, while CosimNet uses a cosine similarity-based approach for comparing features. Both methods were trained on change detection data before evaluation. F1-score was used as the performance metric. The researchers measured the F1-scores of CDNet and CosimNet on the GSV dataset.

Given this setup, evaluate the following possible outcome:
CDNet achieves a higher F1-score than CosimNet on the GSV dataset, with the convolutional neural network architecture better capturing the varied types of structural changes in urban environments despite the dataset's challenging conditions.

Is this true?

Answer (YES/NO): NO